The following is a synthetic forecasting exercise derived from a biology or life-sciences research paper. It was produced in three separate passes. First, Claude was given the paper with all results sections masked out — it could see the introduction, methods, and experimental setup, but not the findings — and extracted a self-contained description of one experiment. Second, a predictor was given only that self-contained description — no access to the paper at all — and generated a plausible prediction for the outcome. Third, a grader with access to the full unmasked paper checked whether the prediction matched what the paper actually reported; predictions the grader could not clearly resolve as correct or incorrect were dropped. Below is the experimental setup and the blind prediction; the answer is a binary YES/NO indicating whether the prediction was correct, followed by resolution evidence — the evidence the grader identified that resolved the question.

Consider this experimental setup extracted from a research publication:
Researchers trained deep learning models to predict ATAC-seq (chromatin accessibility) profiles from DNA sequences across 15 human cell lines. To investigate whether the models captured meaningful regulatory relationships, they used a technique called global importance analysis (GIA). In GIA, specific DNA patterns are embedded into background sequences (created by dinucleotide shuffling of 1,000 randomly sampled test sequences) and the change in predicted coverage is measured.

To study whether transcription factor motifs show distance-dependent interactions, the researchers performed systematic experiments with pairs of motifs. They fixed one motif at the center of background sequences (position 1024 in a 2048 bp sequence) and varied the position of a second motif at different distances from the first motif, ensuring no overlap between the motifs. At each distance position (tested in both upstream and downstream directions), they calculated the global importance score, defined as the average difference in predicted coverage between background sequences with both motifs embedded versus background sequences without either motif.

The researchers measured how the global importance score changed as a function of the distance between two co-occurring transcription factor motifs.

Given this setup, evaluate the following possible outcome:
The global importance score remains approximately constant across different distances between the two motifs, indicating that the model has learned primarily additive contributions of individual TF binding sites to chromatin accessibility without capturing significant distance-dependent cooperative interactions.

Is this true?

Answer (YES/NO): NO